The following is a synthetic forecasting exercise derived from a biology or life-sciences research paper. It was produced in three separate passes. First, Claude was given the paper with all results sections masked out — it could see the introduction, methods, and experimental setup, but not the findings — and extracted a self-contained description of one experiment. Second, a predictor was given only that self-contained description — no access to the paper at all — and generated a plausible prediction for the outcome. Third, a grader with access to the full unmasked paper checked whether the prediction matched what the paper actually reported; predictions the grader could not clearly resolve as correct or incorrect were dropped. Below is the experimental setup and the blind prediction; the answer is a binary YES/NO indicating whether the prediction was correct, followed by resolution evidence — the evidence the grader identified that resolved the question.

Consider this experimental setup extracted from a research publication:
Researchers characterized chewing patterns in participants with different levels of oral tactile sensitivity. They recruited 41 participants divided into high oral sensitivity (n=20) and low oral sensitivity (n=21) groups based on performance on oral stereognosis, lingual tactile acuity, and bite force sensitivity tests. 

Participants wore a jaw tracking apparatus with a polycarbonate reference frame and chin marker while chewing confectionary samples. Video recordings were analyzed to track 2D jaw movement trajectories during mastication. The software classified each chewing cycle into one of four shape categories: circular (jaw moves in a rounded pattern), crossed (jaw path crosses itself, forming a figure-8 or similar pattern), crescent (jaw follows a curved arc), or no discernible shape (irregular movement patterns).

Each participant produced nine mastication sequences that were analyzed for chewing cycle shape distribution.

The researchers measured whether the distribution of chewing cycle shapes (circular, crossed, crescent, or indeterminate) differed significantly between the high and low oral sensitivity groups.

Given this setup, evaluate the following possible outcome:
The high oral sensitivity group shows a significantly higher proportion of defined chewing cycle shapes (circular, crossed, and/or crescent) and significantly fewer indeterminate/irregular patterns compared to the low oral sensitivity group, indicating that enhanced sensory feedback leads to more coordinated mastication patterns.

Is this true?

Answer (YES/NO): NO